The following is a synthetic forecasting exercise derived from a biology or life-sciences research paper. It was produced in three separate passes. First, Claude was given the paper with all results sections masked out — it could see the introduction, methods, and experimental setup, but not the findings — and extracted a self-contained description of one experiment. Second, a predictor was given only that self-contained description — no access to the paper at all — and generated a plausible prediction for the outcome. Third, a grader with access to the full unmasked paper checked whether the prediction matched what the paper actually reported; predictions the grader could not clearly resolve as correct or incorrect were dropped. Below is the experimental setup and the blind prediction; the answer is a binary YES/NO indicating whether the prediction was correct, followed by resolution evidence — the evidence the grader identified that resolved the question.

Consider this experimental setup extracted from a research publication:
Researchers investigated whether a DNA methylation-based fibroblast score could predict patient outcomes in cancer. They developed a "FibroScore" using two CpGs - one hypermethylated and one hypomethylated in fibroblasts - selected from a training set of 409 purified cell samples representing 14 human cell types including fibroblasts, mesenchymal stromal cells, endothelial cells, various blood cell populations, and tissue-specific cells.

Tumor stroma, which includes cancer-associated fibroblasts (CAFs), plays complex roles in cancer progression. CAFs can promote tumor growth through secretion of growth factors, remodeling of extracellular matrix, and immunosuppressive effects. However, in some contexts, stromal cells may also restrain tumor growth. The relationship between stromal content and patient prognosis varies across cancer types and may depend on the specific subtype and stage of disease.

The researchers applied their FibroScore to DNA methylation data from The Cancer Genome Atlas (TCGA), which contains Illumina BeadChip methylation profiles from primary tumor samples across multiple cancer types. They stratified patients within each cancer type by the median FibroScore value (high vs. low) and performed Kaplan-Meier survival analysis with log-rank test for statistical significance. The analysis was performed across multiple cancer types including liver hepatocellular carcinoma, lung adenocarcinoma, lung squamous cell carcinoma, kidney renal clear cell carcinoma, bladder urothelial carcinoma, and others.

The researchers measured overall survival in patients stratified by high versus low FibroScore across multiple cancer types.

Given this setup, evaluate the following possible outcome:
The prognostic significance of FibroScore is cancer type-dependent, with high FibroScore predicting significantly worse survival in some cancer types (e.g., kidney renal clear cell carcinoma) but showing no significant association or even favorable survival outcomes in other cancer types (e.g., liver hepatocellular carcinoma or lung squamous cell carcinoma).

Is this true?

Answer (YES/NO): NO